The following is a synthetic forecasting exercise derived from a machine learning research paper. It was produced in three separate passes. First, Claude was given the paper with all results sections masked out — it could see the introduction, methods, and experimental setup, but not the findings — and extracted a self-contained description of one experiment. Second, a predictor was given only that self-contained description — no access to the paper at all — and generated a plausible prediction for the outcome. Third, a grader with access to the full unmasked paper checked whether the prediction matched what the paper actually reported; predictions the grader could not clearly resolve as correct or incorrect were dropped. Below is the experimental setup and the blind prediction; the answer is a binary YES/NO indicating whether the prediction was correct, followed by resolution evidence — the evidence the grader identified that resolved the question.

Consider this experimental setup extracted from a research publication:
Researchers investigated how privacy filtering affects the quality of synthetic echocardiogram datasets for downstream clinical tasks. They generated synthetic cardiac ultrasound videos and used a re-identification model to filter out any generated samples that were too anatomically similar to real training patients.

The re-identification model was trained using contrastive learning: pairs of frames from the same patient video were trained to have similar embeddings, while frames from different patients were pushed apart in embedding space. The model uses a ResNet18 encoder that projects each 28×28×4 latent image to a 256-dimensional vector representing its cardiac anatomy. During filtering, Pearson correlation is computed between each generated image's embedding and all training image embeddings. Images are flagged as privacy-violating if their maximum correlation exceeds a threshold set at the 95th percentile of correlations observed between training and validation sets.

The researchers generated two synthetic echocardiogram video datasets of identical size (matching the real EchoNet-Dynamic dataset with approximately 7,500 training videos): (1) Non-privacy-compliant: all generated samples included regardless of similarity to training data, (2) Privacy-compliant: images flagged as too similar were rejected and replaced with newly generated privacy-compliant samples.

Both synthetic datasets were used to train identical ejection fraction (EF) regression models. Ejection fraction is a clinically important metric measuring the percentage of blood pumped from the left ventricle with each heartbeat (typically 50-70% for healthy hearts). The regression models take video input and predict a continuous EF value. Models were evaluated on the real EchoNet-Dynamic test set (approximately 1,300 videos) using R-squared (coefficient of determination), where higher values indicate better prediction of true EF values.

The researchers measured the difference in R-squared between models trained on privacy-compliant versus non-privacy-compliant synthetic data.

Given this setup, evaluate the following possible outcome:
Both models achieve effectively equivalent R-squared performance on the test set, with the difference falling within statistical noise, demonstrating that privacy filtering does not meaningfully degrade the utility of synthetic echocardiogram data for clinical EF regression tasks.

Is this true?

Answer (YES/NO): YES